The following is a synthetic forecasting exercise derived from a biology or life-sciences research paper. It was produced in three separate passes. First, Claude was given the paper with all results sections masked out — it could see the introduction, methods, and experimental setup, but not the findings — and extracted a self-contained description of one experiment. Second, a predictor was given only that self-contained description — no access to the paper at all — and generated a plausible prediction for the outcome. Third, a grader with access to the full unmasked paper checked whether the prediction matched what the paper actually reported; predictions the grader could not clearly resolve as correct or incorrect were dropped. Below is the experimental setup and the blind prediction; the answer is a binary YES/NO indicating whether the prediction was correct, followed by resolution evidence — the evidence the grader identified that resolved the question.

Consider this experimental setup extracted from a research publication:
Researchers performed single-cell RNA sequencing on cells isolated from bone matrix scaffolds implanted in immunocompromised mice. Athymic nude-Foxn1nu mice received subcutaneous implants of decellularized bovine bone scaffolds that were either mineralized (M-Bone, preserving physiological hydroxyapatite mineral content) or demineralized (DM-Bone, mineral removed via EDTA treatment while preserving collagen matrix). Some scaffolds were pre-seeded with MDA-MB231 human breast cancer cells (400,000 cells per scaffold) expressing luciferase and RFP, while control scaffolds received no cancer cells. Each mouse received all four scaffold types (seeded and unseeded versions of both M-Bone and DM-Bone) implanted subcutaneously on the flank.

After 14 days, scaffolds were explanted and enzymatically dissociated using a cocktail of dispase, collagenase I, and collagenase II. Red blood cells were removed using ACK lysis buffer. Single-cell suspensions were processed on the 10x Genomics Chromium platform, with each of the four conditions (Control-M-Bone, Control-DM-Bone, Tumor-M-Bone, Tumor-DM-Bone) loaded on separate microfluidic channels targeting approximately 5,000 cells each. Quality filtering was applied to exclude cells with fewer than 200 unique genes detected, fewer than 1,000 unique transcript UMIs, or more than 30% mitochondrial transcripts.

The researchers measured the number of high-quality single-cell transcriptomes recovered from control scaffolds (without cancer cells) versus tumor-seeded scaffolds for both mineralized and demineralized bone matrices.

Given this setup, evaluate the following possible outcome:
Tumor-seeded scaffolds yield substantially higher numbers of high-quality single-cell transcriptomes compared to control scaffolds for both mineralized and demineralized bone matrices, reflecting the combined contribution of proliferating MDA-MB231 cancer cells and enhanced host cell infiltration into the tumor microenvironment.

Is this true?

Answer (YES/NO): NO